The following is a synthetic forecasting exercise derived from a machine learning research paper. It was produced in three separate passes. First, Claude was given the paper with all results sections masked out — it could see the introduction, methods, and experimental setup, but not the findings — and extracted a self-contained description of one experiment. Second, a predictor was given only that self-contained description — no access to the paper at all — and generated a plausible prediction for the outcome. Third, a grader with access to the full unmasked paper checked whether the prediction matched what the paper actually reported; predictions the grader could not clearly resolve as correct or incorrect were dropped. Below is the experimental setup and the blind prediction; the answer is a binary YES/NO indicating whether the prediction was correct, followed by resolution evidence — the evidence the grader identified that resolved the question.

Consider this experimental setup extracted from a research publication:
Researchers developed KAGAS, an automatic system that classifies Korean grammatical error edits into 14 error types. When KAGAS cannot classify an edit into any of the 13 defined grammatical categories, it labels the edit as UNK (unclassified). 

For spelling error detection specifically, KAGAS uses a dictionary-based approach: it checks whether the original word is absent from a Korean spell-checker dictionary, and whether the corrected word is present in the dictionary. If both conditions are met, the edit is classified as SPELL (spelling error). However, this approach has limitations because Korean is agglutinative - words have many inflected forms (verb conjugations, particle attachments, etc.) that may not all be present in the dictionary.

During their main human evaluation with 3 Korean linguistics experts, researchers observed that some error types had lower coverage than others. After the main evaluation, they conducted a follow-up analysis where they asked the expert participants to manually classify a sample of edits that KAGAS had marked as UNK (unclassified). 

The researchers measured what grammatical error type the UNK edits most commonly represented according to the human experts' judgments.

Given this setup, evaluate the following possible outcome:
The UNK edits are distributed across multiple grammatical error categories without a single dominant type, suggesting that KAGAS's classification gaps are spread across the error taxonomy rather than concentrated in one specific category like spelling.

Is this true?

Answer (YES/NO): NO